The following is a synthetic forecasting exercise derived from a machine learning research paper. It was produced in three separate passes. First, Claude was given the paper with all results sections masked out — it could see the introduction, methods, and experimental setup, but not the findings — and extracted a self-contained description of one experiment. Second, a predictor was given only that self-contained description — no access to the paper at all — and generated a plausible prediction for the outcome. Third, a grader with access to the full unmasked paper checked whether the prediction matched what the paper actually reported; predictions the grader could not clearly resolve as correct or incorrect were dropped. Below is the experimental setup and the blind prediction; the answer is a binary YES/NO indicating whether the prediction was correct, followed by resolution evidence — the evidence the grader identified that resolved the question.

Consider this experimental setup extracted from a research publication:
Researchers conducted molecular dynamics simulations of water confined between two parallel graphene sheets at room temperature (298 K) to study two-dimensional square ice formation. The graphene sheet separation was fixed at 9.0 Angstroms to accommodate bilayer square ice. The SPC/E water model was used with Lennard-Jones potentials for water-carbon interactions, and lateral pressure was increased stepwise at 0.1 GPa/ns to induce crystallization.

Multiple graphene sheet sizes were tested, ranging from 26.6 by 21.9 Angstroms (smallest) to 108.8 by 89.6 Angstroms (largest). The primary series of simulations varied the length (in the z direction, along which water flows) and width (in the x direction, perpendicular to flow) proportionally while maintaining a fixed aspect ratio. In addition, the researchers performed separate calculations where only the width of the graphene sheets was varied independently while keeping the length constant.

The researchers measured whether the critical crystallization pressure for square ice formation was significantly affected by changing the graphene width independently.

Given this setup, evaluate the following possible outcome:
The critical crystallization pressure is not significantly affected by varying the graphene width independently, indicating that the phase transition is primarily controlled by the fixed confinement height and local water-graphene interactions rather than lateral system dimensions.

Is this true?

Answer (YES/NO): YES